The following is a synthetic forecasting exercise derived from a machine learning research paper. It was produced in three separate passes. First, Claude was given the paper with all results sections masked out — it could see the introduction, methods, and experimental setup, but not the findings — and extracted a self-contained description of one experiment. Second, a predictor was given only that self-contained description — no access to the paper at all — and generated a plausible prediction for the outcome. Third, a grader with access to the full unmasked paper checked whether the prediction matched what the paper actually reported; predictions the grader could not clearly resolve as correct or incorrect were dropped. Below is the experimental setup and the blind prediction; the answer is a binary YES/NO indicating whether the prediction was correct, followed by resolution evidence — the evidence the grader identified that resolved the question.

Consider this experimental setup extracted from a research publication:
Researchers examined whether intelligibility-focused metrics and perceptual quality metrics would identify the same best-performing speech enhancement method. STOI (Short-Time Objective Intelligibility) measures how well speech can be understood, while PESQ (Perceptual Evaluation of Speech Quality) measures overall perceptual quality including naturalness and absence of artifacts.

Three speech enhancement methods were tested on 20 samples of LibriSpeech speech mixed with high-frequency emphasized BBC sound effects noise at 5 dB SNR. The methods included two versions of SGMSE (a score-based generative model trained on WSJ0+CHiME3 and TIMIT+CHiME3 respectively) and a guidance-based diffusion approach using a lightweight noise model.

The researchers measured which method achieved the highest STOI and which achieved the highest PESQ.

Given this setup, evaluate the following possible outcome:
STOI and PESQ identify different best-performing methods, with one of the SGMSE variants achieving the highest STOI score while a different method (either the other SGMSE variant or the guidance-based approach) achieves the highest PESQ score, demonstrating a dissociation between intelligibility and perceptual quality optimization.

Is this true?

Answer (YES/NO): YES